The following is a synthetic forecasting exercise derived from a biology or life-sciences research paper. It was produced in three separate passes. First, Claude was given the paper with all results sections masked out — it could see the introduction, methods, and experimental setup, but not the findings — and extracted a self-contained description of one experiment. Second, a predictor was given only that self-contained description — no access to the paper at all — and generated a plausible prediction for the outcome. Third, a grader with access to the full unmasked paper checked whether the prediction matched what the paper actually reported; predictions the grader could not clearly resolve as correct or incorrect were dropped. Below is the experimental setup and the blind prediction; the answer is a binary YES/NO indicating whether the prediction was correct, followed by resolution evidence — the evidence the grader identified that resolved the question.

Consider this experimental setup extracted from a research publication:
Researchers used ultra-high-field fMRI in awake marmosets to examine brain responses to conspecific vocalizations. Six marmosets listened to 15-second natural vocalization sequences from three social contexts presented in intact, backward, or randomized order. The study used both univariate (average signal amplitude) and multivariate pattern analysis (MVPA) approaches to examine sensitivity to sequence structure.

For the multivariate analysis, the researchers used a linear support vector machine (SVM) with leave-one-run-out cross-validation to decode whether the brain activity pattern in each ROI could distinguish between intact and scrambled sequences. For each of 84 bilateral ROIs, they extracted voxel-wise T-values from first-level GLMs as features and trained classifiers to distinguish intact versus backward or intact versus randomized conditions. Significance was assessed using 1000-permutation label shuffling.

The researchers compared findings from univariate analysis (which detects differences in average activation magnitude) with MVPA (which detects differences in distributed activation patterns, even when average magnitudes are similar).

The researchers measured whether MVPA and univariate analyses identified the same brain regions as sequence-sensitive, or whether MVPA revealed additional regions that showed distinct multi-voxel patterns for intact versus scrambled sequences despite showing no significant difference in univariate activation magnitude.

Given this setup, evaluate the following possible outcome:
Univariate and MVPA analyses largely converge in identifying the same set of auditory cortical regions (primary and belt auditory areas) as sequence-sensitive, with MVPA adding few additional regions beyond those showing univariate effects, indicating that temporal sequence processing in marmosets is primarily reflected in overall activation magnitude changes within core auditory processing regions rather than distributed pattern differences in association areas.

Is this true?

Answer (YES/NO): NO